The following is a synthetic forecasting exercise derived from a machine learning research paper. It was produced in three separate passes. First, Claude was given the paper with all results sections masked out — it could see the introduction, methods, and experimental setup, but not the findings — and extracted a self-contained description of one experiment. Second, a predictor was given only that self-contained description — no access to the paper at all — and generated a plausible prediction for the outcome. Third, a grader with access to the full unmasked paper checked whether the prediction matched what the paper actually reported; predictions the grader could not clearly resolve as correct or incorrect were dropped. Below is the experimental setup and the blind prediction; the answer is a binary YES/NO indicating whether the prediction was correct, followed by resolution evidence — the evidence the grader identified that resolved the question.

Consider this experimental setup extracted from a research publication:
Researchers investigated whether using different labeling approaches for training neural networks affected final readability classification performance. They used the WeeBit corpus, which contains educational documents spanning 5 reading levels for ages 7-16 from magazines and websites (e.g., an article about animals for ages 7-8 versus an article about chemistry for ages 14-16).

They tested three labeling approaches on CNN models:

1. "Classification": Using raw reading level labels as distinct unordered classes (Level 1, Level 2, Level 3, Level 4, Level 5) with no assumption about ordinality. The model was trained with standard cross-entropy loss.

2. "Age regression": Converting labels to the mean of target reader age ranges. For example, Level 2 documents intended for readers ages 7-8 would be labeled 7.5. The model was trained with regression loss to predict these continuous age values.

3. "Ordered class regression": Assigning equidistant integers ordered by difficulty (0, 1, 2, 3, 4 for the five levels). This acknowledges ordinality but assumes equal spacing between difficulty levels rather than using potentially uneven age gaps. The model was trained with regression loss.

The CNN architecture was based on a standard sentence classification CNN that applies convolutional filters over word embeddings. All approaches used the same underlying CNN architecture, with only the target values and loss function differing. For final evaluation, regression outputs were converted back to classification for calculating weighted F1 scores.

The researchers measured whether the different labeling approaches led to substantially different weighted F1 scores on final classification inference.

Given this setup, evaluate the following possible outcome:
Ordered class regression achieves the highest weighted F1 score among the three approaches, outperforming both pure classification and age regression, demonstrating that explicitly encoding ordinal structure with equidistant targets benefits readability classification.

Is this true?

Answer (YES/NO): NO